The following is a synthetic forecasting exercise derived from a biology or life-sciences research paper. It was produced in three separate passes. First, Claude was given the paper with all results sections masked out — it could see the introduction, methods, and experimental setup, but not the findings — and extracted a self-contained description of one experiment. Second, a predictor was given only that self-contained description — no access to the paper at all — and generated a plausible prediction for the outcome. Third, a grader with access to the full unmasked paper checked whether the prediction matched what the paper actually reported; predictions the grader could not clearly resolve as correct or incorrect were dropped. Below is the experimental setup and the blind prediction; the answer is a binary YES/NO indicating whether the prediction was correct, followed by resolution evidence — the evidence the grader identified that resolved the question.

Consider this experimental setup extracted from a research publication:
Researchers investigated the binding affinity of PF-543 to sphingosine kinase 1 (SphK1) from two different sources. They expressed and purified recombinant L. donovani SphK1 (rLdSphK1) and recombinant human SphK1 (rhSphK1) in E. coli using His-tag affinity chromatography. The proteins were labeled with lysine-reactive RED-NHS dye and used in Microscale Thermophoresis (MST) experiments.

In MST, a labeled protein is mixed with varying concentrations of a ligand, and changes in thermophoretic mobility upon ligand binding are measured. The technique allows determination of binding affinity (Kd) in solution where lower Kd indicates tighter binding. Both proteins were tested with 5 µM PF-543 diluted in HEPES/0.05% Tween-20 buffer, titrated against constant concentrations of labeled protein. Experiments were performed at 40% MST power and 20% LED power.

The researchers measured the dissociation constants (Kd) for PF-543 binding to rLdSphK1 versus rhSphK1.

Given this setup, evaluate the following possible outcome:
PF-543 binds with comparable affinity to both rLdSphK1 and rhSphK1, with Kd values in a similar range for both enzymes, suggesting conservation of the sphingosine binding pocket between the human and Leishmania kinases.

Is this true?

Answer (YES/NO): YES